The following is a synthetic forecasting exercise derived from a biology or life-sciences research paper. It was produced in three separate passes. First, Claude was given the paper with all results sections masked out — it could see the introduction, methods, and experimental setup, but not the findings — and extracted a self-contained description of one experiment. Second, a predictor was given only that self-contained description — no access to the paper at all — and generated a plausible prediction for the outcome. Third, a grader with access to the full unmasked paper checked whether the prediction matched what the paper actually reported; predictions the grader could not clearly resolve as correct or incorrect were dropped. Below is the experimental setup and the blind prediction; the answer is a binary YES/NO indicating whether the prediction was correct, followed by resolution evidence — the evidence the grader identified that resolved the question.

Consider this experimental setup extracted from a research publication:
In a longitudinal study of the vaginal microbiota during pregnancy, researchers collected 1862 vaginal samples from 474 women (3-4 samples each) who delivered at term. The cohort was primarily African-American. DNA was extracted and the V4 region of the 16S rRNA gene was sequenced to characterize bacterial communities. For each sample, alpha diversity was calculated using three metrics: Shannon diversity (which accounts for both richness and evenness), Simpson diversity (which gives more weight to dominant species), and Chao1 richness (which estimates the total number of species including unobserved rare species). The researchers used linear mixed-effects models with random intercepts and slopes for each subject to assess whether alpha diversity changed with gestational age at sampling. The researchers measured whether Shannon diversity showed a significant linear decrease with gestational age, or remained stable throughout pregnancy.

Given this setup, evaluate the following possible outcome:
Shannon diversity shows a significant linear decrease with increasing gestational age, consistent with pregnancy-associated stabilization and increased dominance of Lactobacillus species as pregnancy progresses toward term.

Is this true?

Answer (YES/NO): YES